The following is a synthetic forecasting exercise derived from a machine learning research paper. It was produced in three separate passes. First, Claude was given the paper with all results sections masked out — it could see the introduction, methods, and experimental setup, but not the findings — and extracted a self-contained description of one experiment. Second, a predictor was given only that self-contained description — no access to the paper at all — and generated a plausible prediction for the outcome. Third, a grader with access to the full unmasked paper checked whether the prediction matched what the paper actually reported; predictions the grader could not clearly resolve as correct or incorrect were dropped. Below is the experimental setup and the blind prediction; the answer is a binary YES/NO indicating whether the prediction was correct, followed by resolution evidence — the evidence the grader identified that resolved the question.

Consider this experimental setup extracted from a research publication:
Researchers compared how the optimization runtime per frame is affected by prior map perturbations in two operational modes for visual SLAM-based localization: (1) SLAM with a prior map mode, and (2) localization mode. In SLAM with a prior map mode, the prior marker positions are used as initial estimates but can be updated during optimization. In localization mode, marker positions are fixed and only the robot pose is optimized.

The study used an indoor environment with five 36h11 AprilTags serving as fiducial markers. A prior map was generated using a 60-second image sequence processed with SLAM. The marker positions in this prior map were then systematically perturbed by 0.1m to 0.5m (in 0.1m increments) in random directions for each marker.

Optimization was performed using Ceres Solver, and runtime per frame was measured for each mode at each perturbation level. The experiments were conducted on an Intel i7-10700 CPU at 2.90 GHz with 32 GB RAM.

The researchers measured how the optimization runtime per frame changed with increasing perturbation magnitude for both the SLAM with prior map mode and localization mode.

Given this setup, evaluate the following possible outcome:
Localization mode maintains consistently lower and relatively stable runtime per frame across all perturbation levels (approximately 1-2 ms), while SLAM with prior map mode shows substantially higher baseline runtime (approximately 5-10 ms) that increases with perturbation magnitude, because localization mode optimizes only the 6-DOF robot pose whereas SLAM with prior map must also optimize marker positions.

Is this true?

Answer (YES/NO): NO